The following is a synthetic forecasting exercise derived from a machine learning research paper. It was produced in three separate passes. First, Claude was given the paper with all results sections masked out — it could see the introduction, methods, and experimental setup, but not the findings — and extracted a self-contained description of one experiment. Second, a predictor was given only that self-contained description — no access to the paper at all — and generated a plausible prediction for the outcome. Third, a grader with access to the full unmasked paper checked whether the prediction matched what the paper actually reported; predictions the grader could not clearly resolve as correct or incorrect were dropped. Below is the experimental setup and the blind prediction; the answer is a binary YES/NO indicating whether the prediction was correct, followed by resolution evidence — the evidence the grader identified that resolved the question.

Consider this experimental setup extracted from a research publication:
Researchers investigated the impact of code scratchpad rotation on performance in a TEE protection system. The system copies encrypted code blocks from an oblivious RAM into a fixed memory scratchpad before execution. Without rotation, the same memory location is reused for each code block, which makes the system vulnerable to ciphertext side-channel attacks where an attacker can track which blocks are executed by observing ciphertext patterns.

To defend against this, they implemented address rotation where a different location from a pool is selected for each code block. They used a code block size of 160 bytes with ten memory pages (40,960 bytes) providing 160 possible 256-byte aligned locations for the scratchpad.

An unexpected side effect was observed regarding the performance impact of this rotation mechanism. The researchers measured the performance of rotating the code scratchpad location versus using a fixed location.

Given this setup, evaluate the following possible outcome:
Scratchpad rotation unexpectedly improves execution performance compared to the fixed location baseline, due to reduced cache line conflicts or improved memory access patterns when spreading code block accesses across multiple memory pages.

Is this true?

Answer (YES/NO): NO